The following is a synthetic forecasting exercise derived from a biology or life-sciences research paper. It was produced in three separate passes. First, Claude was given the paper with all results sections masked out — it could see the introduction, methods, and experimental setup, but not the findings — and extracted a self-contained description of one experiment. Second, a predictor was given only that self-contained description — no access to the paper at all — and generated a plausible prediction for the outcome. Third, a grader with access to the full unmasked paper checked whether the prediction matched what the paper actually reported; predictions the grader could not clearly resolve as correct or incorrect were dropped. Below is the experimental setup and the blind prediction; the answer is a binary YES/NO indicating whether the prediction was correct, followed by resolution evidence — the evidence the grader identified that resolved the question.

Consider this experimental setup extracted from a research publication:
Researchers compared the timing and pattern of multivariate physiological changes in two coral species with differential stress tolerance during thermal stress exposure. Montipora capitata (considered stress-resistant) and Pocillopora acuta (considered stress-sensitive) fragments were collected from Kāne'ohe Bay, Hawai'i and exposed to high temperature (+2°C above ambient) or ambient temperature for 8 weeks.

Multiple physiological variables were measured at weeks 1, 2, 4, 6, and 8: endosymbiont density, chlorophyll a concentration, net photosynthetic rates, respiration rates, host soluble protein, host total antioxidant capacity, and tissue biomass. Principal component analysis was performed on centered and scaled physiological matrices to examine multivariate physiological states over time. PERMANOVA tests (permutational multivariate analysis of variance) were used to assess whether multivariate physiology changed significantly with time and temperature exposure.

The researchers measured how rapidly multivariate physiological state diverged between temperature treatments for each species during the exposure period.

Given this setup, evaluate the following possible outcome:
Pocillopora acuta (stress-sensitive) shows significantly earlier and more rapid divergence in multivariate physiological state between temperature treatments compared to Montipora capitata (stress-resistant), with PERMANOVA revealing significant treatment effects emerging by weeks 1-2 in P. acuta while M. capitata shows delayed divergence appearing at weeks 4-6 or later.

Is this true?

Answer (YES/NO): NO